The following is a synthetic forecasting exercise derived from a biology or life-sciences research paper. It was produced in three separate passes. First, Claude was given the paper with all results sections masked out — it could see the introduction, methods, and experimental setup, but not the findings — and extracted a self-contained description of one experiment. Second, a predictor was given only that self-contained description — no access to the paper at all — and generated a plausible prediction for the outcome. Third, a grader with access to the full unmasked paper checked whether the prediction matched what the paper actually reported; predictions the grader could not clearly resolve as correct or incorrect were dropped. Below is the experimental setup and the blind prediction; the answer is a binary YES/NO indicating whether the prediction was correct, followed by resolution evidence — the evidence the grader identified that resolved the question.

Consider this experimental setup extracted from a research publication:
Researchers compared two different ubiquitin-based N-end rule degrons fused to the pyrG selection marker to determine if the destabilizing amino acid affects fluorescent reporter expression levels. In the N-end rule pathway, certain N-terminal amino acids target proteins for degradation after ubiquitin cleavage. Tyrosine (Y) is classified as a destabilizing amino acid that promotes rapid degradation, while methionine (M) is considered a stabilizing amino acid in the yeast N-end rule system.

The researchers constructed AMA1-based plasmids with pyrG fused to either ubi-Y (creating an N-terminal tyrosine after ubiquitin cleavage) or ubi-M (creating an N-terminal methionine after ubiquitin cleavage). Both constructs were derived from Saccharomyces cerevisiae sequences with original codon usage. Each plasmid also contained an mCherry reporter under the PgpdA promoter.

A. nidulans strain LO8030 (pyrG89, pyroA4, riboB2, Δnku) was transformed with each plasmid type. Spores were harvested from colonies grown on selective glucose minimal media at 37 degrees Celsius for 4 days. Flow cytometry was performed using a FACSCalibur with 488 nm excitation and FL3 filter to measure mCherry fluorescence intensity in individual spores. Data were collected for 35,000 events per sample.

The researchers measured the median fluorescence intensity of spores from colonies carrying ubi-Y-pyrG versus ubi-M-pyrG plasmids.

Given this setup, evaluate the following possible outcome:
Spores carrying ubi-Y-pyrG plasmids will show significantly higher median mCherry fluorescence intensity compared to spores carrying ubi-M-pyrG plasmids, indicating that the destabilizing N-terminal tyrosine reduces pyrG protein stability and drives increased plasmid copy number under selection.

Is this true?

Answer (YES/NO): YES